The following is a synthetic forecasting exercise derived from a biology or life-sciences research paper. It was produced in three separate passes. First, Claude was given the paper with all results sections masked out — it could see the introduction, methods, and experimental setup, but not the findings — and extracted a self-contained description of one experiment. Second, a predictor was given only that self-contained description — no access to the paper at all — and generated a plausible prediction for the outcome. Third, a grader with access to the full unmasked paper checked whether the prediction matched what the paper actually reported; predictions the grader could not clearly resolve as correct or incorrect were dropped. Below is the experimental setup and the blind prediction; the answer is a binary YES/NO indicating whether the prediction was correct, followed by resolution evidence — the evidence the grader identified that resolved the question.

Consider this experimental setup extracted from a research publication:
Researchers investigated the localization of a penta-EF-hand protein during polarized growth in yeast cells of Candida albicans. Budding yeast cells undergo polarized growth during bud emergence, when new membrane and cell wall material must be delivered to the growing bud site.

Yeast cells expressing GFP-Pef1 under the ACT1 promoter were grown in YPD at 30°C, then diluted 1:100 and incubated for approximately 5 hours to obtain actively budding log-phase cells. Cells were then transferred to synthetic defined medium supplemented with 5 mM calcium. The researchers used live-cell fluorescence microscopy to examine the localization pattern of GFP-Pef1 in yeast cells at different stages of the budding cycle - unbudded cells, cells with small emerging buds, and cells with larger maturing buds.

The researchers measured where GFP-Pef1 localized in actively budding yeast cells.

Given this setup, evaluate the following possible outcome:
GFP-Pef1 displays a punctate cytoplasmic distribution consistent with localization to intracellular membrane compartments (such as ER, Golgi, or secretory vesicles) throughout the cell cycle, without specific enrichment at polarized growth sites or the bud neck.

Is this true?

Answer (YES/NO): NO